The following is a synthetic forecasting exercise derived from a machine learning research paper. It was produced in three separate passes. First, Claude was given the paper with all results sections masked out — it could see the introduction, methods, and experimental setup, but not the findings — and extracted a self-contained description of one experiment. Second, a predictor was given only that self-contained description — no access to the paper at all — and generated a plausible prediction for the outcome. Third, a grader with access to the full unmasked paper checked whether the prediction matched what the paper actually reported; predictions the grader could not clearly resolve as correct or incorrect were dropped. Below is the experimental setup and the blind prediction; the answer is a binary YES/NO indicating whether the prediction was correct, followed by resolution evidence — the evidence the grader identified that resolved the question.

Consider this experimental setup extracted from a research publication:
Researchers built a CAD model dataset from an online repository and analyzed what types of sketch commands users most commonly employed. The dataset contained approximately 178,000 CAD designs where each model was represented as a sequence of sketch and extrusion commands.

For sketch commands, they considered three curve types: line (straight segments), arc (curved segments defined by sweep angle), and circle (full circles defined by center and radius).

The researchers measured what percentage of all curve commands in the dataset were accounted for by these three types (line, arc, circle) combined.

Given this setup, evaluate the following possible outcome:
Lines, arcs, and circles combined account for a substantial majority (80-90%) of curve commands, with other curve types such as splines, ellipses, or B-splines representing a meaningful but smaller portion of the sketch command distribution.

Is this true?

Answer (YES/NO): NO